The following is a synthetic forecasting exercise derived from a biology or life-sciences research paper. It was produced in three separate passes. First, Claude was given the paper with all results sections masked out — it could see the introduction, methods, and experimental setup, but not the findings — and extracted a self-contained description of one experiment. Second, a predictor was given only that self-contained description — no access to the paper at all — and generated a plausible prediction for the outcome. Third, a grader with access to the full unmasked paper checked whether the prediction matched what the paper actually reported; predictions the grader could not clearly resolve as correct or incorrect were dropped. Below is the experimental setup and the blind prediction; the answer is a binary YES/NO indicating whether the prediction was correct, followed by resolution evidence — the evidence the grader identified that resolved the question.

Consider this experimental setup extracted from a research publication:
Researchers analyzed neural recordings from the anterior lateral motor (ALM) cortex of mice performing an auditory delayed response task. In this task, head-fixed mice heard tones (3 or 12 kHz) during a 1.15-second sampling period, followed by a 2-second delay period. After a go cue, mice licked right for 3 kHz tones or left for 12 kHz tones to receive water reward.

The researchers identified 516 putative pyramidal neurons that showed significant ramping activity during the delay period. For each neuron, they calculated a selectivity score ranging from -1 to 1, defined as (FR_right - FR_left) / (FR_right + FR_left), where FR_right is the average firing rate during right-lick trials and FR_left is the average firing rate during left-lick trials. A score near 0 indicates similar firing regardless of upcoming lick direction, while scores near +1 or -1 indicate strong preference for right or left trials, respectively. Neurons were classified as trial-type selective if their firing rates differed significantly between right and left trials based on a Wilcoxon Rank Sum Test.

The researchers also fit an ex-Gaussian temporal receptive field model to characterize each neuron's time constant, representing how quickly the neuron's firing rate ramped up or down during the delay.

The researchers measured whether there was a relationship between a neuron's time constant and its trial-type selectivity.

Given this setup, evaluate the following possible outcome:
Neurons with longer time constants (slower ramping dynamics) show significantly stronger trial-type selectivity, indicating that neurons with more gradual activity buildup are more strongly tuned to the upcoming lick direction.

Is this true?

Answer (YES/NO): NO